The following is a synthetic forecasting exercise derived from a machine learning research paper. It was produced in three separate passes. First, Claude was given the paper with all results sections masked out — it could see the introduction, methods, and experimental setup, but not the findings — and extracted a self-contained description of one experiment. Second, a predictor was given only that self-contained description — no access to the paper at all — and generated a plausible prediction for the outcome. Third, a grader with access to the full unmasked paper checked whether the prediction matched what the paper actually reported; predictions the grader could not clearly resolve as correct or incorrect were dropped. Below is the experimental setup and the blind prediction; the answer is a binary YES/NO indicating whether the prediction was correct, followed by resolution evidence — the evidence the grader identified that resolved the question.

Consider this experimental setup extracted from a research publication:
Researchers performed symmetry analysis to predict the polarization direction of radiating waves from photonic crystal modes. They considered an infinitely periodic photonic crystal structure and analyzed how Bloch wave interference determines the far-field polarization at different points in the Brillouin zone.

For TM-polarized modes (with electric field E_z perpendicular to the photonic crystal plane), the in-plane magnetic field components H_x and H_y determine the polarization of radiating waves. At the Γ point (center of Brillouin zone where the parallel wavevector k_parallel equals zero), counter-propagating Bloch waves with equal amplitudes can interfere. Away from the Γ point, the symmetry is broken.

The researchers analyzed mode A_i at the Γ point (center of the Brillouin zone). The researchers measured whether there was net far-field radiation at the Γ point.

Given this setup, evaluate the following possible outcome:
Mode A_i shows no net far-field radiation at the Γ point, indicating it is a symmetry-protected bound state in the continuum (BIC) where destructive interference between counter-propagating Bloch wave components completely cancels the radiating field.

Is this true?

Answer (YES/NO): YES